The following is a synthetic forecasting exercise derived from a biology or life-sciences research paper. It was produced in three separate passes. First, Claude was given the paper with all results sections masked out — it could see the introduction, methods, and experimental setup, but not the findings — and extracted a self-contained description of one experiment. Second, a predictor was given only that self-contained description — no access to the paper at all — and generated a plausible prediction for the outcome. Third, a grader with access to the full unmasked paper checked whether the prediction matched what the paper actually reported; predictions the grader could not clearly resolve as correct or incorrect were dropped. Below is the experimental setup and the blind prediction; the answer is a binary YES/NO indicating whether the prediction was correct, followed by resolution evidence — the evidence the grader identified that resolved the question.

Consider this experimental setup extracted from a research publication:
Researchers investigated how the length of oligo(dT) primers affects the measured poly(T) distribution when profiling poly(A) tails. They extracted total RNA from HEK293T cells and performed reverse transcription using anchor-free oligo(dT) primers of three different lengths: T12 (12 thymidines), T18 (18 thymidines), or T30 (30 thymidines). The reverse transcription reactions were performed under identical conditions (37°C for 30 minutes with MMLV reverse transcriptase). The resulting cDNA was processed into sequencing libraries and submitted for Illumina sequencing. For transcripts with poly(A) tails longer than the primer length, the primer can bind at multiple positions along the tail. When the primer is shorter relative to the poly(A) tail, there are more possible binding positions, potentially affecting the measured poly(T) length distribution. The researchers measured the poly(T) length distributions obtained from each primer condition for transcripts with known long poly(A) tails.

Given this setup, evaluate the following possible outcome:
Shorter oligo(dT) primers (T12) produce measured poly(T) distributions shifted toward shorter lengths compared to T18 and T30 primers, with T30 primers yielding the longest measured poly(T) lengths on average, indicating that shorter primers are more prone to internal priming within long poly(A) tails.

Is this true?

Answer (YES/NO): YES